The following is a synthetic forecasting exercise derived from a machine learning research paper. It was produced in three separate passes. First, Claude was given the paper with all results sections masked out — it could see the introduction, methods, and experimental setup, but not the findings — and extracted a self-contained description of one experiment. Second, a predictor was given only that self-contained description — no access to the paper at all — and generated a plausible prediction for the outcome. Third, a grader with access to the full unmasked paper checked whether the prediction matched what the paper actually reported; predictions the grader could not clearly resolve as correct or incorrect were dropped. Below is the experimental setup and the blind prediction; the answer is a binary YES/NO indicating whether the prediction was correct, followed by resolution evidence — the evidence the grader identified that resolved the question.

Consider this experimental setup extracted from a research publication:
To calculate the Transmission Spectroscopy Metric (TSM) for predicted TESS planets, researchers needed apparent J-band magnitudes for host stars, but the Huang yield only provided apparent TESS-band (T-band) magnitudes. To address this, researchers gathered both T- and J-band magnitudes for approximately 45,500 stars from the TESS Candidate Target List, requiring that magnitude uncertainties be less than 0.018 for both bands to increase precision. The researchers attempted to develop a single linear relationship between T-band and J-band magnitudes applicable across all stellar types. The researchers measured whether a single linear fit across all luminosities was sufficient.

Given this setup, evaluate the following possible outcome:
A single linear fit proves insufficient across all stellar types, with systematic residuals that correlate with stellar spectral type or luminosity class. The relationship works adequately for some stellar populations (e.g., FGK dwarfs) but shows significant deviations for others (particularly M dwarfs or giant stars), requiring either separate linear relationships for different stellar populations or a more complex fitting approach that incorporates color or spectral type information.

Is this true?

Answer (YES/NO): YES